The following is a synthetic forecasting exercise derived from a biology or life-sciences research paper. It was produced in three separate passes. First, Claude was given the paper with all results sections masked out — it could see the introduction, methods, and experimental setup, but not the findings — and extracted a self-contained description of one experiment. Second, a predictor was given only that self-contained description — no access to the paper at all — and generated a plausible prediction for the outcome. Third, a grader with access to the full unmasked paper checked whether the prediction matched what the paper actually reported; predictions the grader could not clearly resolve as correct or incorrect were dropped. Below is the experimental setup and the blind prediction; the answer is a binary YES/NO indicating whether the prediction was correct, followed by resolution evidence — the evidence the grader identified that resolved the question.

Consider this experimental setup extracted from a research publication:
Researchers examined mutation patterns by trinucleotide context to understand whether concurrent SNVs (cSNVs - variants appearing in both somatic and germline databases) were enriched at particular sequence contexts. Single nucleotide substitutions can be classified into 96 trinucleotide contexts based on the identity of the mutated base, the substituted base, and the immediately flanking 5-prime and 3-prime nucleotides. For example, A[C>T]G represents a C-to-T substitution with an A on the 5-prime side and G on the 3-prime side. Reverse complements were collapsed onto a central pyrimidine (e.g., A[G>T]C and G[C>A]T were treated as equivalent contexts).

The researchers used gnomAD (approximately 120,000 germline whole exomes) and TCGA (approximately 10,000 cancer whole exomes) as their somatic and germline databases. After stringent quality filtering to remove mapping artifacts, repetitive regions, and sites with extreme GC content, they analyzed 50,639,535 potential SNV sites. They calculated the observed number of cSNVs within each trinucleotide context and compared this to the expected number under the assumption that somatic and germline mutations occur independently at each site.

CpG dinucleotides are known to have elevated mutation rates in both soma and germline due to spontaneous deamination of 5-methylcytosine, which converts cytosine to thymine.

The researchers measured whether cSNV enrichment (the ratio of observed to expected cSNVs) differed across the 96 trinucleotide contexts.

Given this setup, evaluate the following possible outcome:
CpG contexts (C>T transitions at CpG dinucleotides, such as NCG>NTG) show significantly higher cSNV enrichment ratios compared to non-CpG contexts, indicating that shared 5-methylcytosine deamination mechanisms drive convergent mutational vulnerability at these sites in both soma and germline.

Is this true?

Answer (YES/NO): NO